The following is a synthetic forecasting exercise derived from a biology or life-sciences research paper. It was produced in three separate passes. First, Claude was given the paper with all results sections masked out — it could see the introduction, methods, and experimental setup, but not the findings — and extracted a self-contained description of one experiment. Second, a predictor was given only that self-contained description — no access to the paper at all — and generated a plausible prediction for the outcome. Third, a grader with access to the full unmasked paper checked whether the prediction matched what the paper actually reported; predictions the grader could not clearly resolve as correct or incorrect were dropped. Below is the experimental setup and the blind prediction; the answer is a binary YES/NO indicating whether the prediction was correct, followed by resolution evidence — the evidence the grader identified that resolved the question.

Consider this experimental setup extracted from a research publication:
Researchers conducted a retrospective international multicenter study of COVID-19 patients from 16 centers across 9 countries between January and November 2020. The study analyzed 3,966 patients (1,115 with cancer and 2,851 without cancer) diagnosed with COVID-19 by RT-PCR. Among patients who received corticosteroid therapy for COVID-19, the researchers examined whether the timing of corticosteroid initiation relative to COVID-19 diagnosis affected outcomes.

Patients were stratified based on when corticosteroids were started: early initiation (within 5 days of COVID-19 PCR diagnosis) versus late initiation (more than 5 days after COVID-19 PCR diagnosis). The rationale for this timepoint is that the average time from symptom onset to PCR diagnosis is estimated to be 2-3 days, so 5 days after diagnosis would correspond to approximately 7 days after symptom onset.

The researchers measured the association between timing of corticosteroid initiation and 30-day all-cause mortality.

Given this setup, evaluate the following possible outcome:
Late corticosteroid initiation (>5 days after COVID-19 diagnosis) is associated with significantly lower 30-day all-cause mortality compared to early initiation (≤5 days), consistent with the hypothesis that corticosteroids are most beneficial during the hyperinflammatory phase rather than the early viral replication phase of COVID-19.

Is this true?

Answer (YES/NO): NO